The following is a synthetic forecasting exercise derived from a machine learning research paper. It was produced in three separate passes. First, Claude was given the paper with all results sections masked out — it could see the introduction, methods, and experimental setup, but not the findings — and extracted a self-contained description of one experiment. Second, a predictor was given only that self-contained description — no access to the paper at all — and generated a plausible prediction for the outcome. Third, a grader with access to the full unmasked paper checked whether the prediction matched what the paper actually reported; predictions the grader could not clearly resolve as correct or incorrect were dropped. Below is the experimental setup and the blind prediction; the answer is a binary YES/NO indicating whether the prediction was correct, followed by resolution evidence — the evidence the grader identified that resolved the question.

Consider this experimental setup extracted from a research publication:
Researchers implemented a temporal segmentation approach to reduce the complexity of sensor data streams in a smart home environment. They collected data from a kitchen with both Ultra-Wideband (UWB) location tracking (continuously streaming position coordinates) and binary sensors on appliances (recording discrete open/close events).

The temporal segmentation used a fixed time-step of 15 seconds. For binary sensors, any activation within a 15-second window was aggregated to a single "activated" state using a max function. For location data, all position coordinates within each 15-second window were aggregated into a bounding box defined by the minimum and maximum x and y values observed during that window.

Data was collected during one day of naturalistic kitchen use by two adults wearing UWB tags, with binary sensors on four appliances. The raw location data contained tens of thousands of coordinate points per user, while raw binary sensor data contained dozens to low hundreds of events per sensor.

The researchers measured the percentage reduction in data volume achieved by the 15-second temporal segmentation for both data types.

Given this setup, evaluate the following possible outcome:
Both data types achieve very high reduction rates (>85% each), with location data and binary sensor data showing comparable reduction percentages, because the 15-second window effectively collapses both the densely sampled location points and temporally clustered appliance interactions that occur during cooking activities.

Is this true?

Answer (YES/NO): NO